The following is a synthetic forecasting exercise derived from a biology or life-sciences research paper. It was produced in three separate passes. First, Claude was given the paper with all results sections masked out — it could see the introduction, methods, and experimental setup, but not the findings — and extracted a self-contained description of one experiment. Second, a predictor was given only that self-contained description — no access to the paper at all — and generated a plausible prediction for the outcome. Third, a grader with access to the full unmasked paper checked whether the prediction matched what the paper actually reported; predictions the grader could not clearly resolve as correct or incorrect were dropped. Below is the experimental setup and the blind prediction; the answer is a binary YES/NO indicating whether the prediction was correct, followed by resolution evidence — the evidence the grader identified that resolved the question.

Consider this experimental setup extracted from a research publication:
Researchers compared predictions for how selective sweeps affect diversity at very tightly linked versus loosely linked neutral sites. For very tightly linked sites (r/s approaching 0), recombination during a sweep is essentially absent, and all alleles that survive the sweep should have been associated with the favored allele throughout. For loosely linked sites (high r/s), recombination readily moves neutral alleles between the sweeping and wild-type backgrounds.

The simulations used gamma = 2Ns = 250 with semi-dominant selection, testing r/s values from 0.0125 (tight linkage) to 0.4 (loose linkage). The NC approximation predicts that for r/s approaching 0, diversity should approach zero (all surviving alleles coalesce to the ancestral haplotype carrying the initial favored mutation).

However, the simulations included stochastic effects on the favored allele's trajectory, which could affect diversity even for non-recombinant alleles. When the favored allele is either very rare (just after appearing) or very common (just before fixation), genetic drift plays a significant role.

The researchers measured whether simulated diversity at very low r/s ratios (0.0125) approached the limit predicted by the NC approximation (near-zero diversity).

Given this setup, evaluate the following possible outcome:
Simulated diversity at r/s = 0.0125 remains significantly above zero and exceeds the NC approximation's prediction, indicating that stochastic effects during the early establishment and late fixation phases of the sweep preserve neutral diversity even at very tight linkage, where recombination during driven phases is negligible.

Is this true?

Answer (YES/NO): NO